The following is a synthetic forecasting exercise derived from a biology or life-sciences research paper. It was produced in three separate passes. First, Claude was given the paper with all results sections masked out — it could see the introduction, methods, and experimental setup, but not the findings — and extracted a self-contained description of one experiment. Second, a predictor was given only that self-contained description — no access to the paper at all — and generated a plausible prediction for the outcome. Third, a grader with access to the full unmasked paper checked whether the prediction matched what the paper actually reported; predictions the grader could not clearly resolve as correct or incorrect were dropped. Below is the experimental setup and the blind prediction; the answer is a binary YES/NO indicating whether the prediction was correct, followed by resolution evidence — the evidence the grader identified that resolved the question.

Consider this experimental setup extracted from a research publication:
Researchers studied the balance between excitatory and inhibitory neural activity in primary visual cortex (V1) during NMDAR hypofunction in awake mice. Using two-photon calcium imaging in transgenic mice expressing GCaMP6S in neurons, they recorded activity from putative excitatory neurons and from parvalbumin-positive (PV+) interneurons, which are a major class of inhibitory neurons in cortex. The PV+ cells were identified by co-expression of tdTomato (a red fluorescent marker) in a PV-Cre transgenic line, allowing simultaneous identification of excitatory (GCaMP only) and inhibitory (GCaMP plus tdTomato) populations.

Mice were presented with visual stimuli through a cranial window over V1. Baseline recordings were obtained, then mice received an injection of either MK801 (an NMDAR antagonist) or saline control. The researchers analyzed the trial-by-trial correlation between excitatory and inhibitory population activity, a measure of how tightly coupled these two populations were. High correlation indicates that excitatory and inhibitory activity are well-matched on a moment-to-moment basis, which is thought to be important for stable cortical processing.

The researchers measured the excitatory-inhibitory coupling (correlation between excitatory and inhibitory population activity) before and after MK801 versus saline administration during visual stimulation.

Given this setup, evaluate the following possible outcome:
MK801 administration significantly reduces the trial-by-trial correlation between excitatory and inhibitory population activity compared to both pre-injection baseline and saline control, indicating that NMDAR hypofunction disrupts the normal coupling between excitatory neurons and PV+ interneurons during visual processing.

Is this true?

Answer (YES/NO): NO